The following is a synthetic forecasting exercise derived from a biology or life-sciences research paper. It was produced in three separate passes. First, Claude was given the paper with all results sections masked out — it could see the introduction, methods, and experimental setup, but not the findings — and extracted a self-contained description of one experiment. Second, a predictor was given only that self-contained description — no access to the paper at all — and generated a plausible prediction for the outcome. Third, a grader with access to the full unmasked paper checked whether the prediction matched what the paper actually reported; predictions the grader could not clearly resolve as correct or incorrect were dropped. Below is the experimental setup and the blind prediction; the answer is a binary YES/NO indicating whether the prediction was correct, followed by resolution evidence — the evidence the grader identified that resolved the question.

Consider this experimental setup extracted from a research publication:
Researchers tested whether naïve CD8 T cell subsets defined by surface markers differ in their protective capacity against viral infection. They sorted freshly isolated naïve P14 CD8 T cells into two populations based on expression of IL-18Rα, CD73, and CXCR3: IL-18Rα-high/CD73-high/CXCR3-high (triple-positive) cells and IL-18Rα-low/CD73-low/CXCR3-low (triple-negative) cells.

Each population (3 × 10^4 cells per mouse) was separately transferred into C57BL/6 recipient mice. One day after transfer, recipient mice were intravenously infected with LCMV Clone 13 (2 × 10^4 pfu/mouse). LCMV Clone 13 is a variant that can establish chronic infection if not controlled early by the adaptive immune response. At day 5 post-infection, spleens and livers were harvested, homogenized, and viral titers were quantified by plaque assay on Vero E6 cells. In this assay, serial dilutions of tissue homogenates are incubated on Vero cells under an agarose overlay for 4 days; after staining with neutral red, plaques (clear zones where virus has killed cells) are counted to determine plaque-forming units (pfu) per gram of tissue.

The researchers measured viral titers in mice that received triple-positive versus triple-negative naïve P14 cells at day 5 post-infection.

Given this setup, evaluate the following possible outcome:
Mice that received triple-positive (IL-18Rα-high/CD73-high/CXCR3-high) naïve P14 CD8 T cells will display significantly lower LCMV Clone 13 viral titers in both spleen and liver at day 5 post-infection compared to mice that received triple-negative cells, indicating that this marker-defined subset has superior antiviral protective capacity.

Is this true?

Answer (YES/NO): YES